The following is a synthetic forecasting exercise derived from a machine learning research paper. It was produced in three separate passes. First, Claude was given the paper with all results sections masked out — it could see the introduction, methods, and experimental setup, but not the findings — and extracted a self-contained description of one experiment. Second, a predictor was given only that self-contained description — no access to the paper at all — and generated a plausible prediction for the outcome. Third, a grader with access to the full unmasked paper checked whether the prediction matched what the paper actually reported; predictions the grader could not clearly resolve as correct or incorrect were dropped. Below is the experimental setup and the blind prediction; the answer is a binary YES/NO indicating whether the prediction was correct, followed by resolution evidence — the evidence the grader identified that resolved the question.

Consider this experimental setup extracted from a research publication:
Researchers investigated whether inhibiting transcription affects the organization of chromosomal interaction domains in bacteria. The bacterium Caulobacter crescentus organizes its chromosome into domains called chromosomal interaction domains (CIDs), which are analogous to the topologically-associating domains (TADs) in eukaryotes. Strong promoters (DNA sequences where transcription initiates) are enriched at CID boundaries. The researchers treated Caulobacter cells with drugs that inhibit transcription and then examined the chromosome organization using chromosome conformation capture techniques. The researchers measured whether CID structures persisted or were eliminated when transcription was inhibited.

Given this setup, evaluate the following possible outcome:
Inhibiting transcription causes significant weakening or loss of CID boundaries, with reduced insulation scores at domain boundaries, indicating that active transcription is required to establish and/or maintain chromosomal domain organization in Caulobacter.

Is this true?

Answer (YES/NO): YES